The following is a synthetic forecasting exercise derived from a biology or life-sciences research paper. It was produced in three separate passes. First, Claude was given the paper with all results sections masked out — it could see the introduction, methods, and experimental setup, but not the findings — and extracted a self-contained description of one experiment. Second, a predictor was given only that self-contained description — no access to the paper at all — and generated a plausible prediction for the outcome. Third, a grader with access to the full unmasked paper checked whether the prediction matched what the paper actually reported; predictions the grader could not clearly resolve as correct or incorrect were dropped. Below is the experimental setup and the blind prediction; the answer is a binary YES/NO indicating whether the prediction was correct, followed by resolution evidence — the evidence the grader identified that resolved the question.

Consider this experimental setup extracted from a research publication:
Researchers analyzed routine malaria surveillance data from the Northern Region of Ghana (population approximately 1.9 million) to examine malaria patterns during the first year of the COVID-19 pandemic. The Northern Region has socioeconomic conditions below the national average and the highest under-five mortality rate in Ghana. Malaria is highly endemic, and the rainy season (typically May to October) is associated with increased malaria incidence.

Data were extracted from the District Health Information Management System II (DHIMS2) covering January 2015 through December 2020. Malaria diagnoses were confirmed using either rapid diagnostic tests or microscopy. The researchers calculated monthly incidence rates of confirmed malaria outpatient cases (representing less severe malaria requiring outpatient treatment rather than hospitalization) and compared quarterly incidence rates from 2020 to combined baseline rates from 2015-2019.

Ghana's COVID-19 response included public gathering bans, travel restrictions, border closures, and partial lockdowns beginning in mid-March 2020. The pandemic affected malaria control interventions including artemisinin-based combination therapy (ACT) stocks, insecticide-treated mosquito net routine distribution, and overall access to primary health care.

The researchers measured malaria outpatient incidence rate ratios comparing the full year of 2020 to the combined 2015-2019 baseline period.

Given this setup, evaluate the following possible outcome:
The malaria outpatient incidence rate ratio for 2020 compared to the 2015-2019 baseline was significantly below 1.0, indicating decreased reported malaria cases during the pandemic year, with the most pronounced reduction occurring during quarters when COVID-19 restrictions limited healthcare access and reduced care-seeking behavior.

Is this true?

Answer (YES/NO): NO